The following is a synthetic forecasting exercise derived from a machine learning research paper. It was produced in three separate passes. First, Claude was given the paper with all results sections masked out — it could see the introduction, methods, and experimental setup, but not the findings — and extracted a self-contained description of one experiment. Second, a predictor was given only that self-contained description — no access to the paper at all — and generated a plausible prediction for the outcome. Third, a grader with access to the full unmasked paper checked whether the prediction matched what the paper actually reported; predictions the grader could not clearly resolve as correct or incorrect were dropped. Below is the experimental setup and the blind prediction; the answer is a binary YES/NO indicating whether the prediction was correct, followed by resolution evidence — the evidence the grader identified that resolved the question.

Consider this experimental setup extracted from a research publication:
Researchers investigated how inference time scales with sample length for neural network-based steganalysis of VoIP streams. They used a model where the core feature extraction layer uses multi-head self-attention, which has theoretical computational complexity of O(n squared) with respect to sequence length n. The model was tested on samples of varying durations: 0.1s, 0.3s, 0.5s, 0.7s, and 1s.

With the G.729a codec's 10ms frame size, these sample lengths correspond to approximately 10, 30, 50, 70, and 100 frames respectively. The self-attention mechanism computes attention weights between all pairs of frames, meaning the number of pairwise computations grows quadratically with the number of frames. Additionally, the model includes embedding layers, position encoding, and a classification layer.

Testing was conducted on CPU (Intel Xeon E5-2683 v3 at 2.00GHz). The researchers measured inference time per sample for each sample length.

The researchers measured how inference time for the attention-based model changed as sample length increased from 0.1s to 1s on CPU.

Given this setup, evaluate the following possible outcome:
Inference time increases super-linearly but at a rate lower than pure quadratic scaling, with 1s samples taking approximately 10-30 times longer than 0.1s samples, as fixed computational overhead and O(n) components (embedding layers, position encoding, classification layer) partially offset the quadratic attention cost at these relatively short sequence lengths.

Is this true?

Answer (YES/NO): NO